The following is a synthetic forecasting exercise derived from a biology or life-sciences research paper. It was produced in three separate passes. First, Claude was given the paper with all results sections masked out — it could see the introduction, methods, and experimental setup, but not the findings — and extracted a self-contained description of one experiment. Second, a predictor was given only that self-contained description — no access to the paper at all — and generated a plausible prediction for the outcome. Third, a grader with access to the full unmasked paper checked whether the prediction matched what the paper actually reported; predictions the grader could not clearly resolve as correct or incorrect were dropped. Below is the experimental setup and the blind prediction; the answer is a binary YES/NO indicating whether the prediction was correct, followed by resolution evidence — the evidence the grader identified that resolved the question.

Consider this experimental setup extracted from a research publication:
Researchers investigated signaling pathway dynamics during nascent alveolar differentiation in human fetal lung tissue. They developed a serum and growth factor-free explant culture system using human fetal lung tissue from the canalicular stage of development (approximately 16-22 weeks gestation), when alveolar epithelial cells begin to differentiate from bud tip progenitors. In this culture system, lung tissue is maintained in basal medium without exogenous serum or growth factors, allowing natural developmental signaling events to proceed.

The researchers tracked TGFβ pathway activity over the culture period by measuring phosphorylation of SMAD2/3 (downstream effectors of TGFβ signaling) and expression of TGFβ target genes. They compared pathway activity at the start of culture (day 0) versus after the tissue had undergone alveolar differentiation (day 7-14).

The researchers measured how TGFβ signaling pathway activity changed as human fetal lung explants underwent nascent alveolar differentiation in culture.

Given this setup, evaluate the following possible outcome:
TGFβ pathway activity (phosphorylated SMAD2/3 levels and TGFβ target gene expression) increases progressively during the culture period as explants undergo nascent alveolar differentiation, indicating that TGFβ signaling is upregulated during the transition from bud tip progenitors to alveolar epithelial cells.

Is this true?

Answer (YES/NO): NO